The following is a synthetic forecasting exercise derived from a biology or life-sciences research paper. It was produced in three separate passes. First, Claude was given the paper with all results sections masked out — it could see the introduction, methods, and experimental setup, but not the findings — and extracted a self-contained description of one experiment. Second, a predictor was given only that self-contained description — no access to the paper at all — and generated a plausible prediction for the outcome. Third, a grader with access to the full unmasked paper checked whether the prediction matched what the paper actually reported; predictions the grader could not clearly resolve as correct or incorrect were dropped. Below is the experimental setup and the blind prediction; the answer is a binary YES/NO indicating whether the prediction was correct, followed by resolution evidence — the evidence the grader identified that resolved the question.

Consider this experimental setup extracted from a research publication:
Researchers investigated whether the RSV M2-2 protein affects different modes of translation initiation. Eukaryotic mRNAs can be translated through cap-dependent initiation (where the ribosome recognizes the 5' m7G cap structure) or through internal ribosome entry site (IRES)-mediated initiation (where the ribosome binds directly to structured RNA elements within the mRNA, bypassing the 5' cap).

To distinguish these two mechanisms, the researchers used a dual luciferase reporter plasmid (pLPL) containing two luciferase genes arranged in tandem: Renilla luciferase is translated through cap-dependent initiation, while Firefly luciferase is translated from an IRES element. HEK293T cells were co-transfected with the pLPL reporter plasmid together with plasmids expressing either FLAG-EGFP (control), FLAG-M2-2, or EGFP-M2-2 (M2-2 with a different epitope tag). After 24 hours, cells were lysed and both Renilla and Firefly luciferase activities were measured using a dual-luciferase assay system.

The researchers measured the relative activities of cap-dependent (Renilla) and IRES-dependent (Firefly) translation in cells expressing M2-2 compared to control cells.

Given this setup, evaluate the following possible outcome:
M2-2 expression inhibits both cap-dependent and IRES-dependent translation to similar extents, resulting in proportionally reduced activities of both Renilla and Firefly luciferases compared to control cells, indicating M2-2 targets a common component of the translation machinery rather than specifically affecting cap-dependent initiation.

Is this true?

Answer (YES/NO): NO